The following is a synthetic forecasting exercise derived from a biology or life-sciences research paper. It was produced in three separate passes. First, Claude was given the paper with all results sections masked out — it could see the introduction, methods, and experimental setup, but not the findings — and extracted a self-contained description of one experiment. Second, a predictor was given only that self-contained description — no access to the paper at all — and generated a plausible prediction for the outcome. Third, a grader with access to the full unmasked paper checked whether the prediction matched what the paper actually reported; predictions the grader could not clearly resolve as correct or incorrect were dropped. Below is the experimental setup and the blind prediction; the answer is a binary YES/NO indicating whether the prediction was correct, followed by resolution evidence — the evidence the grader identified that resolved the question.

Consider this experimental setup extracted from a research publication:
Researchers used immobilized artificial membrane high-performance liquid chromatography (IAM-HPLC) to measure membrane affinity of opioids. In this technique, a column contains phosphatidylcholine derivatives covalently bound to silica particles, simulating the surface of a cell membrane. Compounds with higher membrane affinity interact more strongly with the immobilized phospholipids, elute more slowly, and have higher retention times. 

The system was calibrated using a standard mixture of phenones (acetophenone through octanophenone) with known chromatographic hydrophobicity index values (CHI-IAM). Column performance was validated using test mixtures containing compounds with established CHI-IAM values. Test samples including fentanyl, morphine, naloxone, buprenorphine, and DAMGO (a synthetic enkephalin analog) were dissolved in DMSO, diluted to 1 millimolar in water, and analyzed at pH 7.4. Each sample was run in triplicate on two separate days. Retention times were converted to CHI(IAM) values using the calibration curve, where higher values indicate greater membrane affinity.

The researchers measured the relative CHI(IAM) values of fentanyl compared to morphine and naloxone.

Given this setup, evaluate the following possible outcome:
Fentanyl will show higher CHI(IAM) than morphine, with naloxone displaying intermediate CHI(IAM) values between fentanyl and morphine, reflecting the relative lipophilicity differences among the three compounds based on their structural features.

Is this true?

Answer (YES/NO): YES